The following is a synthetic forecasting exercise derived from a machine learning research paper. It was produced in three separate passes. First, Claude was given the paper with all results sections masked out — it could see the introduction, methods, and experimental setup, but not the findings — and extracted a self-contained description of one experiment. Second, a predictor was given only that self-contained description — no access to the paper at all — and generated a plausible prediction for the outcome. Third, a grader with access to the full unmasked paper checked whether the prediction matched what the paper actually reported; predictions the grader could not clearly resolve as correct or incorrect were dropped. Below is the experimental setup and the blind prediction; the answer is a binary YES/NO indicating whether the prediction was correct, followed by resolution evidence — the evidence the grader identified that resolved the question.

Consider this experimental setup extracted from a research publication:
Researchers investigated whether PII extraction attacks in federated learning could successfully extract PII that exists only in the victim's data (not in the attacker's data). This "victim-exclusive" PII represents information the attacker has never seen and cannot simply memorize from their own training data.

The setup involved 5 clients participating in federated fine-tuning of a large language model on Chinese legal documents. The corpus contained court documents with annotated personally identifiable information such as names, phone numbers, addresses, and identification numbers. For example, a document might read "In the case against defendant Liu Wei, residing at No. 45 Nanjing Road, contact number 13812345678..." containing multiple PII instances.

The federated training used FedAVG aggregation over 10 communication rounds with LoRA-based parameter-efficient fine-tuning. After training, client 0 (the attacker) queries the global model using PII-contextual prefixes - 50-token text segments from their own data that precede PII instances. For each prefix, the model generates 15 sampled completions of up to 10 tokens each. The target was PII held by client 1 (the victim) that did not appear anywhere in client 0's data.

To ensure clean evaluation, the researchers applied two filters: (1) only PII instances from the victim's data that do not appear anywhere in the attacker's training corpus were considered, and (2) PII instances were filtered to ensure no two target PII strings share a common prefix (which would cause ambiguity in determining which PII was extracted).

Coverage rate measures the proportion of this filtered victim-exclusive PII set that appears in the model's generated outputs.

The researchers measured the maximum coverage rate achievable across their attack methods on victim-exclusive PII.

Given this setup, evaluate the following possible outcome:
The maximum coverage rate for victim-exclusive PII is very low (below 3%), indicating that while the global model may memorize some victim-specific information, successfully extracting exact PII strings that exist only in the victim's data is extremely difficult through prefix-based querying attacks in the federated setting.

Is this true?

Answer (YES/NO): NO